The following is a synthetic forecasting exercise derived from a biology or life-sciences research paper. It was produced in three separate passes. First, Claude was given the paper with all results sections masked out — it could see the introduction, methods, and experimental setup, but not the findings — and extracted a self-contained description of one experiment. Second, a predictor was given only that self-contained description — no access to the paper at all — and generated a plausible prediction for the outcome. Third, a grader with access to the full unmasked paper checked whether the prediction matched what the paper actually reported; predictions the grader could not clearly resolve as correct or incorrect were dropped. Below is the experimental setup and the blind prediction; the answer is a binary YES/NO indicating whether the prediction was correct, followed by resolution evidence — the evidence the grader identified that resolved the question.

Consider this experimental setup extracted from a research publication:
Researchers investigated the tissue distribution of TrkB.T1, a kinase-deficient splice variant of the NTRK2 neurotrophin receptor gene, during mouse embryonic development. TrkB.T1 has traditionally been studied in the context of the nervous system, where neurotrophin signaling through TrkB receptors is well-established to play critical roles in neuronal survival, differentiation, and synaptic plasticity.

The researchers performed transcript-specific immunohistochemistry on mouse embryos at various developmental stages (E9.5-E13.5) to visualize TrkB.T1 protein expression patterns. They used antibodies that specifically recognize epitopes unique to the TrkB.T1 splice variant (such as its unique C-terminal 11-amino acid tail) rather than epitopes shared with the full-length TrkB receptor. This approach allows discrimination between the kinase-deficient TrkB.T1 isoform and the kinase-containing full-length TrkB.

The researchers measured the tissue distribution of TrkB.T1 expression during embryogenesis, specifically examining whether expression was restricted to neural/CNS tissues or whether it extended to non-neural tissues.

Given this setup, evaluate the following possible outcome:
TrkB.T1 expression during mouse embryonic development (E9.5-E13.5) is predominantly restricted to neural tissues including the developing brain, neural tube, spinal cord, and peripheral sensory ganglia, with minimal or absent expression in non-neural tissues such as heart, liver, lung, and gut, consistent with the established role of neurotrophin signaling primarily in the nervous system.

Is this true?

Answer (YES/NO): NO